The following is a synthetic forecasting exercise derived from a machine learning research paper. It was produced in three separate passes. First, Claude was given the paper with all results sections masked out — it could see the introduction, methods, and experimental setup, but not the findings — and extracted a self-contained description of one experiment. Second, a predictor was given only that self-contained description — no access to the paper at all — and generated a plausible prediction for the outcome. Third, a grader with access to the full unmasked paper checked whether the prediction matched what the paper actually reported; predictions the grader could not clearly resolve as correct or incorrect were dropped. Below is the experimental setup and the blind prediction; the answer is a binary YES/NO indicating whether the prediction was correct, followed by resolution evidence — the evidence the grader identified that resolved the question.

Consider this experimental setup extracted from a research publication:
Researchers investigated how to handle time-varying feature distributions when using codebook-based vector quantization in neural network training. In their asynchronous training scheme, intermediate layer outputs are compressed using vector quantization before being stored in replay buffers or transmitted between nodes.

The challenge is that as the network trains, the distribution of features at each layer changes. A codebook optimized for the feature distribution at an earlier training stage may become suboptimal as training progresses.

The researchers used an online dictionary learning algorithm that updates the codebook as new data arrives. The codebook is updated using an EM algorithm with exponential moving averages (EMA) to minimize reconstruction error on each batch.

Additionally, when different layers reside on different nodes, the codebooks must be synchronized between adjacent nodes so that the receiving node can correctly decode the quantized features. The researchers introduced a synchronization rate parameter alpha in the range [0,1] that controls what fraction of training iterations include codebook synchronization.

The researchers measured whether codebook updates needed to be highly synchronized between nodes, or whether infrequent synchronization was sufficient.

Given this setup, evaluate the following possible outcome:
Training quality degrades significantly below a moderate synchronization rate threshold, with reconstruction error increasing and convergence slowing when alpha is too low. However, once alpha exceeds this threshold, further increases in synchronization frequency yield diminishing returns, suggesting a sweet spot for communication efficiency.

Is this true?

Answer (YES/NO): NO